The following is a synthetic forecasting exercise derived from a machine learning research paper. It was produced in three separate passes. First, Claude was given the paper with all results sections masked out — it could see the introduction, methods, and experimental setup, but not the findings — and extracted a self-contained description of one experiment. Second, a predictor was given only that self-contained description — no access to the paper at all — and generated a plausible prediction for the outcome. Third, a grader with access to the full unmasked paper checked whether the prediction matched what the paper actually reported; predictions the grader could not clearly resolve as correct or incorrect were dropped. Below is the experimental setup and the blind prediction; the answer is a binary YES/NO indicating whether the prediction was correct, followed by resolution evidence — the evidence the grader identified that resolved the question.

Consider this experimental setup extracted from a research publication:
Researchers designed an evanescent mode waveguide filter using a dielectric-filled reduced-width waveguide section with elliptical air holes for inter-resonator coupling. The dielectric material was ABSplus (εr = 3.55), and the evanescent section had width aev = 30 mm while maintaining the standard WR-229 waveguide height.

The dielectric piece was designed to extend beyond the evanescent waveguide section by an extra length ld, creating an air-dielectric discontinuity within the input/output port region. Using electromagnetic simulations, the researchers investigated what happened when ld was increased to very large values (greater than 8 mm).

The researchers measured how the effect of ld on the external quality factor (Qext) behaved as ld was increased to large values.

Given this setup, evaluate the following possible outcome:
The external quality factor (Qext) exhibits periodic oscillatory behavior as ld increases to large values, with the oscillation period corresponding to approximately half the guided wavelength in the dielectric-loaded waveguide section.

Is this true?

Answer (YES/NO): NO